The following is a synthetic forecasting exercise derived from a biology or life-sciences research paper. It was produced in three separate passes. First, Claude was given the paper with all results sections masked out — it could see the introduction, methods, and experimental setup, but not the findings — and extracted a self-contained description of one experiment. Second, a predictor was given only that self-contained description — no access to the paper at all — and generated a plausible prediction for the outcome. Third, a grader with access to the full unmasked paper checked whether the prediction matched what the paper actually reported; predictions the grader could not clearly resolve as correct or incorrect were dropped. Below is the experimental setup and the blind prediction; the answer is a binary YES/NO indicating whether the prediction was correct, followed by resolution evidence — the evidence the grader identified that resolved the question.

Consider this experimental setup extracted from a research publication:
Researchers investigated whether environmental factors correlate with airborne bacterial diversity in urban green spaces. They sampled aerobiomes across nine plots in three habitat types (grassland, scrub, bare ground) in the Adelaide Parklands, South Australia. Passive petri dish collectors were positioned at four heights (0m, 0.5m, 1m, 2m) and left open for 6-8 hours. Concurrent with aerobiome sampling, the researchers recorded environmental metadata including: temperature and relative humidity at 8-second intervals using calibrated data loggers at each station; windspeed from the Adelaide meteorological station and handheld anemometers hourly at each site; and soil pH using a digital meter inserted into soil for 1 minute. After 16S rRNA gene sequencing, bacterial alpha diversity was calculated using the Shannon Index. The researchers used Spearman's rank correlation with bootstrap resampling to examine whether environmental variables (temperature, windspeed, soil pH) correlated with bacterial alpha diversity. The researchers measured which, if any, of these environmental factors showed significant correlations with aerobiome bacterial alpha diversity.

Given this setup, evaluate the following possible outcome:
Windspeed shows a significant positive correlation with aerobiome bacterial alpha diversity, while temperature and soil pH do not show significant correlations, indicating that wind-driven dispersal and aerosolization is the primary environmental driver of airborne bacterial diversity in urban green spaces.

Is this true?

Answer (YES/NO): NO